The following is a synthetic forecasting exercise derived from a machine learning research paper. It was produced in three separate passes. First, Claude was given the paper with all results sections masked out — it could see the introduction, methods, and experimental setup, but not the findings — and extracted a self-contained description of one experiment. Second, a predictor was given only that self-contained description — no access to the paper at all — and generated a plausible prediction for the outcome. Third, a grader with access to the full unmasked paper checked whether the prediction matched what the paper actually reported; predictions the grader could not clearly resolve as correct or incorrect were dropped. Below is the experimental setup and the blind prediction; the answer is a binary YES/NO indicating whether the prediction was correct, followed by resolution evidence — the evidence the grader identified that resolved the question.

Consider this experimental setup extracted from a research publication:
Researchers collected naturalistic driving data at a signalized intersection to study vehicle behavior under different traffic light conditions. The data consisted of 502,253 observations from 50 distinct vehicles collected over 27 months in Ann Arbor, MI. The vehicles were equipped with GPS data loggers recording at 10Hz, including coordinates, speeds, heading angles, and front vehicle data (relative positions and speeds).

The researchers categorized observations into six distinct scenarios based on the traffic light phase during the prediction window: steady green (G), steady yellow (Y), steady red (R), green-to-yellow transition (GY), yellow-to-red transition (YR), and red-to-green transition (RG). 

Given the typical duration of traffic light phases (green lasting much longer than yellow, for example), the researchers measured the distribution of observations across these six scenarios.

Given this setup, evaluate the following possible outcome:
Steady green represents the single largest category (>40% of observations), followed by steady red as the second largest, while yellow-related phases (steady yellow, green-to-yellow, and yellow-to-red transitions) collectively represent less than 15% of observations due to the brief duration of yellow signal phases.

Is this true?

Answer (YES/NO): NO